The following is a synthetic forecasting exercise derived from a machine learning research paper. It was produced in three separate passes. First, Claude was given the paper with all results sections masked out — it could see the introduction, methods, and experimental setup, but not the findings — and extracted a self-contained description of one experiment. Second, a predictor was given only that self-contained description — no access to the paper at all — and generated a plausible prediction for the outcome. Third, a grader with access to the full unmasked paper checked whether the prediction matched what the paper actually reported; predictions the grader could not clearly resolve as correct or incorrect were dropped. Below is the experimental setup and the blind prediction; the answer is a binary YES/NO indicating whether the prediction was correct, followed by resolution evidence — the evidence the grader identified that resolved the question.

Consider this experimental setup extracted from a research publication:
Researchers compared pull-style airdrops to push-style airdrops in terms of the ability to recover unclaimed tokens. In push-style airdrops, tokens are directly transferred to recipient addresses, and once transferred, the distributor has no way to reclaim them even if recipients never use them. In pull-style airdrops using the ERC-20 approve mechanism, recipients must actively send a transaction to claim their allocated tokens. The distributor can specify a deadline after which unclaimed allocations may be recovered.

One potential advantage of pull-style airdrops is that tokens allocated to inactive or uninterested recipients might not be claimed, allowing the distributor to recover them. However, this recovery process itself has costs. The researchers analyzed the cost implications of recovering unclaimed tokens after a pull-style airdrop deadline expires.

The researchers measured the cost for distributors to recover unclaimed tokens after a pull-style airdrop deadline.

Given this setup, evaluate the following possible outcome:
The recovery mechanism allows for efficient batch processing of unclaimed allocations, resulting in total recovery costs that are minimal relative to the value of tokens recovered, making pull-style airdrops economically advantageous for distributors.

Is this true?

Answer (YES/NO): NO